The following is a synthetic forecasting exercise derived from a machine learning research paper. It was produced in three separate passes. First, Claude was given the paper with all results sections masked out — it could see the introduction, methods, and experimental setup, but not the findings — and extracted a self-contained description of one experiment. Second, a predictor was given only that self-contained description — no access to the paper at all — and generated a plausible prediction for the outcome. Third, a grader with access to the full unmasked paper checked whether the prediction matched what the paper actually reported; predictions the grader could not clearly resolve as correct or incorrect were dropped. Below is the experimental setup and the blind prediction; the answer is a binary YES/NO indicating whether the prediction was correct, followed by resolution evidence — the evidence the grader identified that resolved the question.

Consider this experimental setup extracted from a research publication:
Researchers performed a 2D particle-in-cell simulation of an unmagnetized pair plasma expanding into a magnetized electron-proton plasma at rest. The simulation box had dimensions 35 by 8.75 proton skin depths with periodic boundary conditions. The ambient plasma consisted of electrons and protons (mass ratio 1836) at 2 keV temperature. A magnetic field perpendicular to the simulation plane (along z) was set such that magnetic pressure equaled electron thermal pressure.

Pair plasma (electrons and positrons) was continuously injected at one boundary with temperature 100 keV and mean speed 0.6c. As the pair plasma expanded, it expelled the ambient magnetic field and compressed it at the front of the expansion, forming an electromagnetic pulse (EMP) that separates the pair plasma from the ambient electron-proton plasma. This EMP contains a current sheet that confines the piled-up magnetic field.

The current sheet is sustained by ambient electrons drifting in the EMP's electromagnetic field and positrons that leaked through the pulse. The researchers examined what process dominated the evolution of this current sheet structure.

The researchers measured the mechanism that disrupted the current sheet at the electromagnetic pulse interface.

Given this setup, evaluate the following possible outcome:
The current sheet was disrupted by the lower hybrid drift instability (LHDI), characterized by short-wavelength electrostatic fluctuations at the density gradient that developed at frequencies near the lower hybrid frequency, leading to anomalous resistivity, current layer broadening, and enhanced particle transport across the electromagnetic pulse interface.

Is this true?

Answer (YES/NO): NO